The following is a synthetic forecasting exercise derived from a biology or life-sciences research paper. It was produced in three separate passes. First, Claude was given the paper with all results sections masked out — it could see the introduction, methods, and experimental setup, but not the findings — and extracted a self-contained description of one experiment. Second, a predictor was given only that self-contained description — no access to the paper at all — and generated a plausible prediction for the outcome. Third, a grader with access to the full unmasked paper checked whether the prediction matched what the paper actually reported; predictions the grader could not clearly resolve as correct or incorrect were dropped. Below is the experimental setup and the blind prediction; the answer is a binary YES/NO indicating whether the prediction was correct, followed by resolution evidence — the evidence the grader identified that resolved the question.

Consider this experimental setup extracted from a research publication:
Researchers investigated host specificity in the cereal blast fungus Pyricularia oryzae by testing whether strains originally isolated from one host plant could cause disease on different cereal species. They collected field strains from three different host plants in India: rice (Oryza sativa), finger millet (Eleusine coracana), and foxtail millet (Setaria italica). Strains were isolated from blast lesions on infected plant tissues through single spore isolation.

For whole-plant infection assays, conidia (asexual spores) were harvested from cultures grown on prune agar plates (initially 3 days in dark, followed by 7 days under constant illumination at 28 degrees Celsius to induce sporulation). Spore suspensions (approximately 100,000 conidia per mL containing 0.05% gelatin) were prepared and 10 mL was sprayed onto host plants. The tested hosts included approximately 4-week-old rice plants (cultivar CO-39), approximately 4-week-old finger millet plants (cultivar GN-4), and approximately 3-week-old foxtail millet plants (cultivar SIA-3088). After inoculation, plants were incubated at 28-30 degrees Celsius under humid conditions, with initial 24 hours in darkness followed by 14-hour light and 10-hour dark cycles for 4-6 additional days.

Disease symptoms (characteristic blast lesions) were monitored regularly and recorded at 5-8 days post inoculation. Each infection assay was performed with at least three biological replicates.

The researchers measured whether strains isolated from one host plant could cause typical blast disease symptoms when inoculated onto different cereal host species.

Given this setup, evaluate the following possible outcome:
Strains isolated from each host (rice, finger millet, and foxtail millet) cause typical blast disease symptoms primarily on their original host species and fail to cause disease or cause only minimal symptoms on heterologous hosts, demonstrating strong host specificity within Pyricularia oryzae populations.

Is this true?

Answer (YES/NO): YES